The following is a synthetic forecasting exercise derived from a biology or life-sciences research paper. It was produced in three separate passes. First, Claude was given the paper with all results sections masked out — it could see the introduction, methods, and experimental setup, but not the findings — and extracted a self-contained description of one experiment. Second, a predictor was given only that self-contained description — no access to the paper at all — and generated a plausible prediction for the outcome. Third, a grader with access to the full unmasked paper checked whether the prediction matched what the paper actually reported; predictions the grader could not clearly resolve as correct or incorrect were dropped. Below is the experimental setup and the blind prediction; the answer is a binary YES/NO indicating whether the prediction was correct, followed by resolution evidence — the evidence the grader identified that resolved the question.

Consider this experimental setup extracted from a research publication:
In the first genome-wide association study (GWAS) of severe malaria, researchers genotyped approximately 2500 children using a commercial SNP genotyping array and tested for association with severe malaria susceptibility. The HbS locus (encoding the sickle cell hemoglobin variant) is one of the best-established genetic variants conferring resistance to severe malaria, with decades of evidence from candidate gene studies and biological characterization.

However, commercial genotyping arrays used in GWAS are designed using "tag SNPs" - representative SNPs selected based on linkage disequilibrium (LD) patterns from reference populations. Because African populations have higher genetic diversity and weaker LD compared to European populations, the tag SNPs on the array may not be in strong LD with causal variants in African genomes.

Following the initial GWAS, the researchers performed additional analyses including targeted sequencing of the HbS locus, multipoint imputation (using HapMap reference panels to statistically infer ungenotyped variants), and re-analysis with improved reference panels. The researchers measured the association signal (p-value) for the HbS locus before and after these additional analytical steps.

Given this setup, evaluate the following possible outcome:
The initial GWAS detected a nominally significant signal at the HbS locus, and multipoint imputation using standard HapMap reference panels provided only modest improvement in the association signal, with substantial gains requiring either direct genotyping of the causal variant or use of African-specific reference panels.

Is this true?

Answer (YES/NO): NO